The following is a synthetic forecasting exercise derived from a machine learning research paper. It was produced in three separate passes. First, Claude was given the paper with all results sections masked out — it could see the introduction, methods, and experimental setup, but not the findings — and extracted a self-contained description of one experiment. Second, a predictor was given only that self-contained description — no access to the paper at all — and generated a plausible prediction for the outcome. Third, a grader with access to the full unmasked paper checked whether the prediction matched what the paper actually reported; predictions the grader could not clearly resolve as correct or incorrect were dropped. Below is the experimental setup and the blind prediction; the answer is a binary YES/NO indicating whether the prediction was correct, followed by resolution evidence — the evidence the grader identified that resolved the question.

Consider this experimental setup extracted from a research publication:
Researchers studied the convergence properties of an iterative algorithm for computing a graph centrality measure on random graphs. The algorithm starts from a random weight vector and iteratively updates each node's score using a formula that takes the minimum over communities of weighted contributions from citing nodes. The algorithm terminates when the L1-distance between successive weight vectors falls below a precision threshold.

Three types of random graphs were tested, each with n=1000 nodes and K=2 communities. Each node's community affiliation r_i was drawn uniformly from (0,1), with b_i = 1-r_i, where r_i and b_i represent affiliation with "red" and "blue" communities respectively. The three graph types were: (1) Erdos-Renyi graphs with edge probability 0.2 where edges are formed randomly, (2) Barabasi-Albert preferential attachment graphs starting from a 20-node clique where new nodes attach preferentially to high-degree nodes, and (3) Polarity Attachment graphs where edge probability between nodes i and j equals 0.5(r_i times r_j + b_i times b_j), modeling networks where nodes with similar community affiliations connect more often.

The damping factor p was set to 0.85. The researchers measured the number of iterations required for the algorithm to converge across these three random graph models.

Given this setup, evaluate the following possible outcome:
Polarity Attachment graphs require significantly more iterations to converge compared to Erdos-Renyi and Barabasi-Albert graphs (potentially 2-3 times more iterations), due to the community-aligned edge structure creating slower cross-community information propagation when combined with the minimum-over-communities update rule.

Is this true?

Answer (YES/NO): NO